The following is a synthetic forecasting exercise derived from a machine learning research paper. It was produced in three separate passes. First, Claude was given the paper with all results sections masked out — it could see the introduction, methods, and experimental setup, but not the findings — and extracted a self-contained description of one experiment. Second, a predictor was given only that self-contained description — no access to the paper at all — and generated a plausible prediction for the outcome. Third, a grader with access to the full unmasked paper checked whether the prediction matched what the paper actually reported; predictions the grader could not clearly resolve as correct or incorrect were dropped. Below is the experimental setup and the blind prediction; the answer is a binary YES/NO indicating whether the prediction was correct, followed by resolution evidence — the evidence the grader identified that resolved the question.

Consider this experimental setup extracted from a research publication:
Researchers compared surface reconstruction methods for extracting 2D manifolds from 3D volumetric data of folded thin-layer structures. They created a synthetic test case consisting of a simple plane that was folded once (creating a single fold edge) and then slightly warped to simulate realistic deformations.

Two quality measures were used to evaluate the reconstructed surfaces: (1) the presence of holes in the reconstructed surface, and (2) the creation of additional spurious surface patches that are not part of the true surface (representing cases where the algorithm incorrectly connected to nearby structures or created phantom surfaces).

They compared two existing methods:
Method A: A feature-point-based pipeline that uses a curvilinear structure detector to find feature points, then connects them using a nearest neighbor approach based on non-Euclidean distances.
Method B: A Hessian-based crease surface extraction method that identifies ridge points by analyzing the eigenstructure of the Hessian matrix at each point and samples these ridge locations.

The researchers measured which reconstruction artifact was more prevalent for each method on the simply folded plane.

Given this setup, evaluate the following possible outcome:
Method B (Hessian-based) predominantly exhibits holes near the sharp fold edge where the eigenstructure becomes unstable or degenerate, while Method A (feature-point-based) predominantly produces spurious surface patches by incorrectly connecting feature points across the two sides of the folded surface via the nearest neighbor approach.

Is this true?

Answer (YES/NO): NO